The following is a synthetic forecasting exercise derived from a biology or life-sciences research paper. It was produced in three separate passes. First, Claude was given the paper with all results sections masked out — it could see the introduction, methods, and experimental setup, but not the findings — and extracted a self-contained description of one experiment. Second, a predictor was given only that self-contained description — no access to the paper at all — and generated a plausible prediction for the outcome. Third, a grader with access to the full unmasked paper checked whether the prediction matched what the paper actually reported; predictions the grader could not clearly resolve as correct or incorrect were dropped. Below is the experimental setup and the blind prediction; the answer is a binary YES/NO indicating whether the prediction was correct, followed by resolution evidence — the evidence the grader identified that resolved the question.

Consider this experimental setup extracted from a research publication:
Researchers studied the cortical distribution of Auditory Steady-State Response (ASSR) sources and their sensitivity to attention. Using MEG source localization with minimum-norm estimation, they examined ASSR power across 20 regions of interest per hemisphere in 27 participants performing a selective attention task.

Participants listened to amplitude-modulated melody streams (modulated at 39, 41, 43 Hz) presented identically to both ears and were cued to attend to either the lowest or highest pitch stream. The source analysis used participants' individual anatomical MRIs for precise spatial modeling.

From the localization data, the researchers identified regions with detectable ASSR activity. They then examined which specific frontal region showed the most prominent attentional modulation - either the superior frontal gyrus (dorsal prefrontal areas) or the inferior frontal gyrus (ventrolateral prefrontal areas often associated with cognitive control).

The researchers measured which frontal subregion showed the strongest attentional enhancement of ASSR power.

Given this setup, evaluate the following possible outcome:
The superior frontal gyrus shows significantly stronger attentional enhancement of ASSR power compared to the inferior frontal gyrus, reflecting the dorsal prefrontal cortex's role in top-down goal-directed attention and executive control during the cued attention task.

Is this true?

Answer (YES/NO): YES